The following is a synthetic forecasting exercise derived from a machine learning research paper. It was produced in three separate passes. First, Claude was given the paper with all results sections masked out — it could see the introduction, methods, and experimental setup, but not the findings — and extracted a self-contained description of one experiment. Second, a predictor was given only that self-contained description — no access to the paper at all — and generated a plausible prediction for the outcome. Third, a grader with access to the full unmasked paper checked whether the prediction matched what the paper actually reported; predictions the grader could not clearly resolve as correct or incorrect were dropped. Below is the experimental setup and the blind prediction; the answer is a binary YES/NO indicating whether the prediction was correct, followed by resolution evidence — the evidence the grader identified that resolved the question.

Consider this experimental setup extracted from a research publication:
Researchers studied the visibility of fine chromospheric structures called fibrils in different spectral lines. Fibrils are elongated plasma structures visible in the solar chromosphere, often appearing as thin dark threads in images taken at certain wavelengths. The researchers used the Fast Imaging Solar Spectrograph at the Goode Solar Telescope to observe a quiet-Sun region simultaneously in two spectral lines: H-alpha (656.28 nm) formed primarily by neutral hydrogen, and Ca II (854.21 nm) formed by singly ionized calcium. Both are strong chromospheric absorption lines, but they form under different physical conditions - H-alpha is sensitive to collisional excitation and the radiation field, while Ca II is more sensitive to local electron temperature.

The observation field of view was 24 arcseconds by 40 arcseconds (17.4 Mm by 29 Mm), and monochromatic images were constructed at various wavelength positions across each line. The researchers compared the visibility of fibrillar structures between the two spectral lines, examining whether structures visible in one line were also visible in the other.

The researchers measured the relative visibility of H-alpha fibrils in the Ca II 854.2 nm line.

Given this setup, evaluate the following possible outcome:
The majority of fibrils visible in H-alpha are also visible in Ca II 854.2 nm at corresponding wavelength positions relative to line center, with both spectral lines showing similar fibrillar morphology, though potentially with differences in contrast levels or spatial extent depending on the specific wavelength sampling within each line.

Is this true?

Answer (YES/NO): NO